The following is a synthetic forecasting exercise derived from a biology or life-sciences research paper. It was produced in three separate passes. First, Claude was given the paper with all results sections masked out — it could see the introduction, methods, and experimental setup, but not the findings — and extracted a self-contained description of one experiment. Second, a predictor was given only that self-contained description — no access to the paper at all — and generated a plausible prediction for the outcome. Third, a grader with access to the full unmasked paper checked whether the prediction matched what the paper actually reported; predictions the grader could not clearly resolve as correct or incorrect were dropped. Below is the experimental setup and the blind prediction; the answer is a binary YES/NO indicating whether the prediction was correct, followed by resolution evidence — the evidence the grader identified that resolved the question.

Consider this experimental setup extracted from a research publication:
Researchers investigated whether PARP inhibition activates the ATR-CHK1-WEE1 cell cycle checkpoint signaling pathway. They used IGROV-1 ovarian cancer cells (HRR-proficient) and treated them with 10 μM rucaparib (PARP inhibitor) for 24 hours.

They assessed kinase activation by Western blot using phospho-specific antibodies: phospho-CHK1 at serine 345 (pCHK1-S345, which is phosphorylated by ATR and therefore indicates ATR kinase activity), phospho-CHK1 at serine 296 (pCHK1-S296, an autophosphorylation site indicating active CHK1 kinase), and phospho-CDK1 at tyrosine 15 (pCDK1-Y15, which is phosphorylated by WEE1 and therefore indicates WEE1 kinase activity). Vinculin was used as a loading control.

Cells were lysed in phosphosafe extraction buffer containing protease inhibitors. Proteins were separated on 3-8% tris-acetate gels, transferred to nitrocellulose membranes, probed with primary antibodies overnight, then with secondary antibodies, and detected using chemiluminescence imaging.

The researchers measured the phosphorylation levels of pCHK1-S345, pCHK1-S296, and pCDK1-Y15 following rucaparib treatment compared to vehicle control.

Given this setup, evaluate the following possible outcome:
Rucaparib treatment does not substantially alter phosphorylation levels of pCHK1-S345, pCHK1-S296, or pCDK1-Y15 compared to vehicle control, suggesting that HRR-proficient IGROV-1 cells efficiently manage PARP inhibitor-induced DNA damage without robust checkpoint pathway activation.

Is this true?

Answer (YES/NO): NO